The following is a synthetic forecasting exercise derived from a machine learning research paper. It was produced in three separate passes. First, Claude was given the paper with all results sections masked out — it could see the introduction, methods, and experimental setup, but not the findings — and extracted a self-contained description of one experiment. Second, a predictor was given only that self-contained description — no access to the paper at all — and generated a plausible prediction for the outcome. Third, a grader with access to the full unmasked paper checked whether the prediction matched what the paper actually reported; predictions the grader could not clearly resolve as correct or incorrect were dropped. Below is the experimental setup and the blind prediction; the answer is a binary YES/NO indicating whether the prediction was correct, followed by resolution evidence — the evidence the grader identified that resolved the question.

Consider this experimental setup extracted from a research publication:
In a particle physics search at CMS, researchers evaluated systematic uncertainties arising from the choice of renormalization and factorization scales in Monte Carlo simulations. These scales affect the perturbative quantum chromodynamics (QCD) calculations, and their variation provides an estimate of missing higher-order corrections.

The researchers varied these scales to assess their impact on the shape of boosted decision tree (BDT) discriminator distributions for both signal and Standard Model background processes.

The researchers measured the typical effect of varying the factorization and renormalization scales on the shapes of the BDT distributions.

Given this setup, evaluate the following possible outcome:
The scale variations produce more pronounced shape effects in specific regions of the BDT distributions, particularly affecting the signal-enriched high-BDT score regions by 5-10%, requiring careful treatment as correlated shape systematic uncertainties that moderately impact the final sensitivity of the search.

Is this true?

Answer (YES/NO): NO